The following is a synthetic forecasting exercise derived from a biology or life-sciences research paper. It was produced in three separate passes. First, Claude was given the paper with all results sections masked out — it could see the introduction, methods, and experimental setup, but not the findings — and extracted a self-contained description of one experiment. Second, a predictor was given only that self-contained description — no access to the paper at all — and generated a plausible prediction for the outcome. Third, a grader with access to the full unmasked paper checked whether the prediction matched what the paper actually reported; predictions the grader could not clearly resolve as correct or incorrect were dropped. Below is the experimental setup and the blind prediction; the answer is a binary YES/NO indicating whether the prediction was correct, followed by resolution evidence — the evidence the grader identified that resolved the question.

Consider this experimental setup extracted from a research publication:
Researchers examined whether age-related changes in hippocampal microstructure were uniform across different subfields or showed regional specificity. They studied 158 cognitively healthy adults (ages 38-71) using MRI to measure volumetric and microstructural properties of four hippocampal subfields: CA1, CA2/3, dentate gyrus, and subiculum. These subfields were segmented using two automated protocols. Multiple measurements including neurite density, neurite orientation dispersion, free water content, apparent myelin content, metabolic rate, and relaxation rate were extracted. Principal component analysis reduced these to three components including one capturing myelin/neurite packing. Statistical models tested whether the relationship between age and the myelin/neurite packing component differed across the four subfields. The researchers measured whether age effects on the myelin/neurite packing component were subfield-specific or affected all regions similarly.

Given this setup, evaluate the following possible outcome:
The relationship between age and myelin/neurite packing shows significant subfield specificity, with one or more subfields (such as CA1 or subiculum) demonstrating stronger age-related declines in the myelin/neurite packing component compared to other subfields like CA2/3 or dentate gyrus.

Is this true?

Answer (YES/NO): NO